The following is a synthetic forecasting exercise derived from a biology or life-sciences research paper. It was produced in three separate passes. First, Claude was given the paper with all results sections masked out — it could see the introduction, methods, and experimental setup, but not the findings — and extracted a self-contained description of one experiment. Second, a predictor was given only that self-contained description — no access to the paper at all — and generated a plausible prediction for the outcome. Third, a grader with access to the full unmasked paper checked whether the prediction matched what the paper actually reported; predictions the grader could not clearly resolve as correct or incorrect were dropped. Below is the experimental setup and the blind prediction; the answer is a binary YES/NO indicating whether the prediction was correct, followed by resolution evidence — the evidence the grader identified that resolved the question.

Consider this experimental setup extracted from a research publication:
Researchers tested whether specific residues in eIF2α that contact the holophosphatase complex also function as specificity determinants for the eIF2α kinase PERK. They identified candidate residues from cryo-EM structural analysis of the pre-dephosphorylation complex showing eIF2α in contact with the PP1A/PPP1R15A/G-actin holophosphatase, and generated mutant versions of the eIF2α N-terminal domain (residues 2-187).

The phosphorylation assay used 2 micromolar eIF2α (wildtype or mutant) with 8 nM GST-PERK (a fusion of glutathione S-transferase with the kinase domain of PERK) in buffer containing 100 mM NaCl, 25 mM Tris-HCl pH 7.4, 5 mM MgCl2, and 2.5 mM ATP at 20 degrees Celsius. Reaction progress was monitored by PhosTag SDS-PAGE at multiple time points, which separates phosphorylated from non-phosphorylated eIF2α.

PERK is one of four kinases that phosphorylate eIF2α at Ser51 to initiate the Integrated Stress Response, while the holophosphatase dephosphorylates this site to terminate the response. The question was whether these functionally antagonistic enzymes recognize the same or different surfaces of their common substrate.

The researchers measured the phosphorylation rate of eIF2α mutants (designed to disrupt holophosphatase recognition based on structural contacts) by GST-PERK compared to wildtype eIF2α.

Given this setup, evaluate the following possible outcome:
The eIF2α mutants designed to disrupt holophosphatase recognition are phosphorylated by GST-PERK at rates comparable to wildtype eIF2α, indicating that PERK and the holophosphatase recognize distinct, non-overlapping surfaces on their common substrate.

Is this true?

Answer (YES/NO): NO